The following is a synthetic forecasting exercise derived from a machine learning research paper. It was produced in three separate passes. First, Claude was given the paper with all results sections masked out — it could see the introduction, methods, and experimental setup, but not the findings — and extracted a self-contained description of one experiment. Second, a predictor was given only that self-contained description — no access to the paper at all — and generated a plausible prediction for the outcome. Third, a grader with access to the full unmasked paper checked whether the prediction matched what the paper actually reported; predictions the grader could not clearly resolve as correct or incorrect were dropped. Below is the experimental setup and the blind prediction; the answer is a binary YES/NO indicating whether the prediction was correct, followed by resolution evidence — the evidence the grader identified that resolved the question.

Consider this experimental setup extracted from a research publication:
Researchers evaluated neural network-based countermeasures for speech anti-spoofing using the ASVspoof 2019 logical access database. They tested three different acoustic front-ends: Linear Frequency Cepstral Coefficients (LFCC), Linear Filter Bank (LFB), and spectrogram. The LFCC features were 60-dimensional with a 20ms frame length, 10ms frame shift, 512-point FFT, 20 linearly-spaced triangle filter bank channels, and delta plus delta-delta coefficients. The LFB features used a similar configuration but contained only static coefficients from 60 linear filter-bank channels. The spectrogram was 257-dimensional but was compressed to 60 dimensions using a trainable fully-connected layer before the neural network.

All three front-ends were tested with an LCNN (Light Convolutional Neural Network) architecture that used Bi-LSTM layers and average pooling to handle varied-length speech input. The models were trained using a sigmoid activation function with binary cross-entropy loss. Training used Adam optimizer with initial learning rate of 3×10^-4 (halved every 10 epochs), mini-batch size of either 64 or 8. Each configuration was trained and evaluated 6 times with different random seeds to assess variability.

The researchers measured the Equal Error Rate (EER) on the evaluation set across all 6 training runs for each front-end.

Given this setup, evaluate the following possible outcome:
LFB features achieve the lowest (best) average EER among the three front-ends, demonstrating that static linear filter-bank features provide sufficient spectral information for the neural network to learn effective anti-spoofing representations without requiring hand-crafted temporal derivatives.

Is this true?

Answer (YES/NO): NO